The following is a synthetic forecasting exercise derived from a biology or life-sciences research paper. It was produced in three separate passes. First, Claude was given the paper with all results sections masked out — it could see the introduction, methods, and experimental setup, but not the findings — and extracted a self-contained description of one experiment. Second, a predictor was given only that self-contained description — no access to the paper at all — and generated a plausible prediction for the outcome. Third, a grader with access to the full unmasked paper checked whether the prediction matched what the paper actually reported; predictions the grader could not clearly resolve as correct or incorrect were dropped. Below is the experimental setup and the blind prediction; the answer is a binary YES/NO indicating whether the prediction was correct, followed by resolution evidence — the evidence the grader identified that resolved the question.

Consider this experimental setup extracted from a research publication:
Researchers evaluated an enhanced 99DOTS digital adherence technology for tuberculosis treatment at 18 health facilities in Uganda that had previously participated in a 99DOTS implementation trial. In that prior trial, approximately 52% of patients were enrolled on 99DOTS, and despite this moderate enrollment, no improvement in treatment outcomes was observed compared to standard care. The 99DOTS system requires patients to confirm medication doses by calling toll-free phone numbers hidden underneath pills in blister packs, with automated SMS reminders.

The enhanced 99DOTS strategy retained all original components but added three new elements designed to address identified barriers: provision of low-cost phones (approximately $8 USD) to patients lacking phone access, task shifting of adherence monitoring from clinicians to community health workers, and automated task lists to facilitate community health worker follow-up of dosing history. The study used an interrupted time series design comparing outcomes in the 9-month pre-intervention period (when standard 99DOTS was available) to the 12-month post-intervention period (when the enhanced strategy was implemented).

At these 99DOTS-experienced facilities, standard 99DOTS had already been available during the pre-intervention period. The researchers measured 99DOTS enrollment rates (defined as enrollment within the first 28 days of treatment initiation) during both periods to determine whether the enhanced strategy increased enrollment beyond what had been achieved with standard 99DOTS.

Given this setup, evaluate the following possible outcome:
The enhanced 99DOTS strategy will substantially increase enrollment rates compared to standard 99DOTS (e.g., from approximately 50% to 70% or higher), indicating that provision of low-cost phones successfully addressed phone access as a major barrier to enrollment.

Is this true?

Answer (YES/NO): YES